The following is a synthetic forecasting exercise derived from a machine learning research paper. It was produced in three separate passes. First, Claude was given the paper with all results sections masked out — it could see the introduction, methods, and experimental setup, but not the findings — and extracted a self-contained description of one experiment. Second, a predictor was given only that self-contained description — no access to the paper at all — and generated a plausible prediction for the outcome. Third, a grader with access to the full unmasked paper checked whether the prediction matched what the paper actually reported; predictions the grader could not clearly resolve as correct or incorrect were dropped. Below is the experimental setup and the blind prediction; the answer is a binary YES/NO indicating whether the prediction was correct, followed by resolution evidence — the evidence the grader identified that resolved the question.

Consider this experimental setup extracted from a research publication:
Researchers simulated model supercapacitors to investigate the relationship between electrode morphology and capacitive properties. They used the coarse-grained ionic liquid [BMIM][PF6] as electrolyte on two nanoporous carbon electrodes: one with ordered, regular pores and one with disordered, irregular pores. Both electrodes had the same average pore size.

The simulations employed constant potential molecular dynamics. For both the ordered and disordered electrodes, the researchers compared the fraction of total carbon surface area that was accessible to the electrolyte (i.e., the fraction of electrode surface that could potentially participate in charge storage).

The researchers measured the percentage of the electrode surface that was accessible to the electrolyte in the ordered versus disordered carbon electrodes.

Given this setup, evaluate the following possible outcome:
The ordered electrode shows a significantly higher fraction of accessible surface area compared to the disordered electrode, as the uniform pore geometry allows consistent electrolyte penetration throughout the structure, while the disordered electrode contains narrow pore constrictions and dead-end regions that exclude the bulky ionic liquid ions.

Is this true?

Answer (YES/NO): YES